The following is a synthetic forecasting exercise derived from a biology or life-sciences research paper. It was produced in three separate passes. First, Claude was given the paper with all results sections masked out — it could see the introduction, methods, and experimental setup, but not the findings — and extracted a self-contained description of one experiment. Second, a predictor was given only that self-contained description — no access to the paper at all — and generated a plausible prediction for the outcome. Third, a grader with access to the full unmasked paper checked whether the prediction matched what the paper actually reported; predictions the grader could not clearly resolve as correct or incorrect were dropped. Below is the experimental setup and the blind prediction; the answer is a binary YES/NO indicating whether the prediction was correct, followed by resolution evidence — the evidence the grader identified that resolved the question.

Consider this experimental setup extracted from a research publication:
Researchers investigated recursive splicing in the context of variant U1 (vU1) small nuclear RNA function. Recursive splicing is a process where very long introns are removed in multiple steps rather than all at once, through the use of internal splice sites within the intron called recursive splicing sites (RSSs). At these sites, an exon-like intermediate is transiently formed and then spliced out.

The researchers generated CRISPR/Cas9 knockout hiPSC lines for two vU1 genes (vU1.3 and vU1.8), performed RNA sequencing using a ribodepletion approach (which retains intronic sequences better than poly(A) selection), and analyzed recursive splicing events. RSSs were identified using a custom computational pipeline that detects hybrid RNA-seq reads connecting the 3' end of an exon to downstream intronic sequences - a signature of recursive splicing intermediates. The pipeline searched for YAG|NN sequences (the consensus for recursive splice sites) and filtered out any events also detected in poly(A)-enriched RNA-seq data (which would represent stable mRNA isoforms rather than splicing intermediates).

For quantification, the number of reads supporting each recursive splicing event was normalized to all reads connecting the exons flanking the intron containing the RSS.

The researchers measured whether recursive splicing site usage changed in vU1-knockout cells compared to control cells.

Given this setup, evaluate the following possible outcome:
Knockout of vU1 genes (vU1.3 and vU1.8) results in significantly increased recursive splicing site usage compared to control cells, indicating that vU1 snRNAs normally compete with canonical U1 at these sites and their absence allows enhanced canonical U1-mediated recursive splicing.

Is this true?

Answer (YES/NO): NO